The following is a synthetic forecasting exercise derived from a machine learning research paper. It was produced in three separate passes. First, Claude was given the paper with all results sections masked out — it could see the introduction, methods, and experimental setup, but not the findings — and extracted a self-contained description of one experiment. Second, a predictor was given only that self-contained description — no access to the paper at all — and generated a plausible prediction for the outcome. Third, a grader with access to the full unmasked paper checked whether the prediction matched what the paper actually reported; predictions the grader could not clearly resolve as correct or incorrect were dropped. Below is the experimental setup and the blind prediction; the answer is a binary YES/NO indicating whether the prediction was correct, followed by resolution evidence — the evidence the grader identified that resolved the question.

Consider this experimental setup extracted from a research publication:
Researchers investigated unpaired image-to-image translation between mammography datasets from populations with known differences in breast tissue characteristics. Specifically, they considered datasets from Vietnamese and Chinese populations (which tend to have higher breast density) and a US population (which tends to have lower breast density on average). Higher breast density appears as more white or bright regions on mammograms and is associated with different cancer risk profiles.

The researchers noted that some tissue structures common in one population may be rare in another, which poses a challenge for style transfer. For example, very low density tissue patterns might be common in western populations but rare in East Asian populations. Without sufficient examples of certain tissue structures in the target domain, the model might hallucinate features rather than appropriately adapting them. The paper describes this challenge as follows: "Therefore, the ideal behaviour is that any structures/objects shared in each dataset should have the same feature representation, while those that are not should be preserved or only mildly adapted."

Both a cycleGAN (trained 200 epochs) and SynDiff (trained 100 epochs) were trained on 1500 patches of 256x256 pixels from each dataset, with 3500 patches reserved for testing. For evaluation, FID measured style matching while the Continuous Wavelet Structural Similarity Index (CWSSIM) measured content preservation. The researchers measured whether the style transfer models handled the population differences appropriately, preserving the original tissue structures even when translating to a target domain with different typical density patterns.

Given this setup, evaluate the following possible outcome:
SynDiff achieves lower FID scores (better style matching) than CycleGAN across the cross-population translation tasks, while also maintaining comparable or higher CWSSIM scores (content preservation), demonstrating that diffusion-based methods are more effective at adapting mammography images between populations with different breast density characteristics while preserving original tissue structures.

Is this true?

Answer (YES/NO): NO